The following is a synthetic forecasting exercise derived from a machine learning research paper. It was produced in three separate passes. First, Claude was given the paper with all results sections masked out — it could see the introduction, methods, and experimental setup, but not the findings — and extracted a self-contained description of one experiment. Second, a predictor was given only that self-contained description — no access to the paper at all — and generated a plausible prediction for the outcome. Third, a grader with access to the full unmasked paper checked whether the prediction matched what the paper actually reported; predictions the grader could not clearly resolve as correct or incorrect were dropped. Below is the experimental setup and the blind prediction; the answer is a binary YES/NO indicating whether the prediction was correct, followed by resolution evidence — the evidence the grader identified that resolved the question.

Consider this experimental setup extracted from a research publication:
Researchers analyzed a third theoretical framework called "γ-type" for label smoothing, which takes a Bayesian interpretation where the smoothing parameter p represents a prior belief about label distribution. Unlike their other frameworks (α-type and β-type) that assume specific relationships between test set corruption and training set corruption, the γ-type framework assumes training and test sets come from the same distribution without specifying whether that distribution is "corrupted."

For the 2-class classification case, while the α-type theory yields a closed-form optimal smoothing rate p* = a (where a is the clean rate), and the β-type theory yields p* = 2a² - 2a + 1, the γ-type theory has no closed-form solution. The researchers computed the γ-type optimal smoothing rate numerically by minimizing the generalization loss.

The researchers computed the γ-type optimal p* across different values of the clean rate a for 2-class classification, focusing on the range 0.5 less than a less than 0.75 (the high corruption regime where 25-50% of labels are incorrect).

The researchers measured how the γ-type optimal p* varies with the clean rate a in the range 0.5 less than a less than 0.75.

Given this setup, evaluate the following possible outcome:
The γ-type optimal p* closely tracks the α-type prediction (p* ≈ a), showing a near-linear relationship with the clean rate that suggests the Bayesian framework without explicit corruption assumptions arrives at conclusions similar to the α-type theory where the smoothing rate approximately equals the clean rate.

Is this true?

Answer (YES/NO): NO